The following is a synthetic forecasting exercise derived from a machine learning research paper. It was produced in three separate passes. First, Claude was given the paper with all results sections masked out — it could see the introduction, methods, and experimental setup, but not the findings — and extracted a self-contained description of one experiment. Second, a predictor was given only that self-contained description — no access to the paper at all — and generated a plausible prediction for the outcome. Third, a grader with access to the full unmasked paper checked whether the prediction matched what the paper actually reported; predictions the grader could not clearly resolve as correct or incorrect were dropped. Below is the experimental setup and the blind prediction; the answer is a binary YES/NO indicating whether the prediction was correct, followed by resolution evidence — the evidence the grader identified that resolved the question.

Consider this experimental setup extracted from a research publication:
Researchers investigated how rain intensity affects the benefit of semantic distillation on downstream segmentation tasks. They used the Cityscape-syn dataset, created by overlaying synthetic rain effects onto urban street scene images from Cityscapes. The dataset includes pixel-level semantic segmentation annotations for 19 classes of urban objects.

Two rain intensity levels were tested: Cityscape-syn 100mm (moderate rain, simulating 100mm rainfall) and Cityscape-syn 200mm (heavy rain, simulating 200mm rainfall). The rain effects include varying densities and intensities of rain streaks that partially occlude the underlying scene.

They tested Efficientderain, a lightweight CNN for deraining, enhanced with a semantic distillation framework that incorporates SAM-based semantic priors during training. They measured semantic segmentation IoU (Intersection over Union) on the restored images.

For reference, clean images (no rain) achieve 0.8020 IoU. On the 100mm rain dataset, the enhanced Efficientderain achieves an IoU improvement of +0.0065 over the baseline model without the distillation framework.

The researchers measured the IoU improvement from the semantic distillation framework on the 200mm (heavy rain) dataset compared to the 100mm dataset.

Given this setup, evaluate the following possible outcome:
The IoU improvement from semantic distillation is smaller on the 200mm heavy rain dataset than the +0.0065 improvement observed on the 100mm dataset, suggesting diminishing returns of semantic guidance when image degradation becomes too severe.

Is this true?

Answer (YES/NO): NO